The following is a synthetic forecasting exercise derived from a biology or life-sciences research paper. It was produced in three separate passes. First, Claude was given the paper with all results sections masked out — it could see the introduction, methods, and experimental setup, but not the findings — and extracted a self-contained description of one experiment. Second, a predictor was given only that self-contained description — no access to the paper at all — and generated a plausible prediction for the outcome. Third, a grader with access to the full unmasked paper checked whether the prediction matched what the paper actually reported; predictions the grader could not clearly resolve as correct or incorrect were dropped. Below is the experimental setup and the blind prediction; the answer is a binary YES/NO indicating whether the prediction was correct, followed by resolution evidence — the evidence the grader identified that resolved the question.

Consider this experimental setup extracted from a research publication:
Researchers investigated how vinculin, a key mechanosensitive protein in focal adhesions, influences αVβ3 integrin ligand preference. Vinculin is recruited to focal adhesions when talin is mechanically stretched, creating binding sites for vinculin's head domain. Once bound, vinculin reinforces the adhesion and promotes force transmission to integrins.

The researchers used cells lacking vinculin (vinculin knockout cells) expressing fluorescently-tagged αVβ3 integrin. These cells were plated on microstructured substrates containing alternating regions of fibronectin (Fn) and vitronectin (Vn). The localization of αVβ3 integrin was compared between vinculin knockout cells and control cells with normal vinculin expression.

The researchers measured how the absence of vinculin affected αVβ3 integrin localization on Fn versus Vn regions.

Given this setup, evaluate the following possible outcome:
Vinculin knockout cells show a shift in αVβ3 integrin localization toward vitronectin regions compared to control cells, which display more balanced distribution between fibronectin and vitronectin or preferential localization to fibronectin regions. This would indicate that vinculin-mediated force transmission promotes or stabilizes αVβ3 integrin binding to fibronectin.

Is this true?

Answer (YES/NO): NO